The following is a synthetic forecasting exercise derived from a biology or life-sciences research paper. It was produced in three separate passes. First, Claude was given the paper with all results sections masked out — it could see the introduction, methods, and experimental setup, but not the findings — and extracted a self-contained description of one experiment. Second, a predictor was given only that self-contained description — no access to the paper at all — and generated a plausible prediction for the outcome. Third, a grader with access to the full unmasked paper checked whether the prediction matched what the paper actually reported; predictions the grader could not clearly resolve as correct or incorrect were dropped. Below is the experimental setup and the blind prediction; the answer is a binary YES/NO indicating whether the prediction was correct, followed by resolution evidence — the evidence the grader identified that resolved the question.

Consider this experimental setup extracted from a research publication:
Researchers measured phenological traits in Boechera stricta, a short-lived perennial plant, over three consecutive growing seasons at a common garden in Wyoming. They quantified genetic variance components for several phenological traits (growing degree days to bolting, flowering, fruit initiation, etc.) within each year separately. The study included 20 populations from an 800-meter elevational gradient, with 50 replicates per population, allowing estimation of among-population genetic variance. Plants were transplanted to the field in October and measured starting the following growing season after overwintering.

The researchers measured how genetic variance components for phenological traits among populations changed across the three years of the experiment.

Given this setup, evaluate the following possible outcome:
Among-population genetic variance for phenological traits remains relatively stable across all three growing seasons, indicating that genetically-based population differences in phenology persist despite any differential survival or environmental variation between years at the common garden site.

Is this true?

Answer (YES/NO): NO